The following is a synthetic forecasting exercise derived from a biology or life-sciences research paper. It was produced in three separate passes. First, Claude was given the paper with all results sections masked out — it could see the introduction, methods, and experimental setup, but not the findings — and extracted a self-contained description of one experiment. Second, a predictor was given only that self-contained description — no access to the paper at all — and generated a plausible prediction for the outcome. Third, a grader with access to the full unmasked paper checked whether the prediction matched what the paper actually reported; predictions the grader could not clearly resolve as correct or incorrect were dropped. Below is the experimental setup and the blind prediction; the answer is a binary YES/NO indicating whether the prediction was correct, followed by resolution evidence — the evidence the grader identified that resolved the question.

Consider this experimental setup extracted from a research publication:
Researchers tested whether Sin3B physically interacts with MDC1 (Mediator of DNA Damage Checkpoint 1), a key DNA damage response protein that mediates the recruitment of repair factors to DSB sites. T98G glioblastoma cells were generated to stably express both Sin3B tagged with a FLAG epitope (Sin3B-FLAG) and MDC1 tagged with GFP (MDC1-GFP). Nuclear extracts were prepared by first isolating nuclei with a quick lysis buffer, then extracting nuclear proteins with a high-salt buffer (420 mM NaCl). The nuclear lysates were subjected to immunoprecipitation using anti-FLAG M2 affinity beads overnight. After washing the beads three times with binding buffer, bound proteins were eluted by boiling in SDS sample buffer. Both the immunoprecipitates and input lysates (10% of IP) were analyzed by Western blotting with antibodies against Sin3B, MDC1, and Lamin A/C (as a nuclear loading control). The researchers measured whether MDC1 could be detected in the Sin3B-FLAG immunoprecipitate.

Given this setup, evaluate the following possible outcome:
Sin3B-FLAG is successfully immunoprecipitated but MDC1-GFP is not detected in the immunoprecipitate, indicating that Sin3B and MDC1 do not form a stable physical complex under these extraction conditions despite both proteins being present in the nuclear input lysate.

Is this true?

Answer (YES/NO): NO